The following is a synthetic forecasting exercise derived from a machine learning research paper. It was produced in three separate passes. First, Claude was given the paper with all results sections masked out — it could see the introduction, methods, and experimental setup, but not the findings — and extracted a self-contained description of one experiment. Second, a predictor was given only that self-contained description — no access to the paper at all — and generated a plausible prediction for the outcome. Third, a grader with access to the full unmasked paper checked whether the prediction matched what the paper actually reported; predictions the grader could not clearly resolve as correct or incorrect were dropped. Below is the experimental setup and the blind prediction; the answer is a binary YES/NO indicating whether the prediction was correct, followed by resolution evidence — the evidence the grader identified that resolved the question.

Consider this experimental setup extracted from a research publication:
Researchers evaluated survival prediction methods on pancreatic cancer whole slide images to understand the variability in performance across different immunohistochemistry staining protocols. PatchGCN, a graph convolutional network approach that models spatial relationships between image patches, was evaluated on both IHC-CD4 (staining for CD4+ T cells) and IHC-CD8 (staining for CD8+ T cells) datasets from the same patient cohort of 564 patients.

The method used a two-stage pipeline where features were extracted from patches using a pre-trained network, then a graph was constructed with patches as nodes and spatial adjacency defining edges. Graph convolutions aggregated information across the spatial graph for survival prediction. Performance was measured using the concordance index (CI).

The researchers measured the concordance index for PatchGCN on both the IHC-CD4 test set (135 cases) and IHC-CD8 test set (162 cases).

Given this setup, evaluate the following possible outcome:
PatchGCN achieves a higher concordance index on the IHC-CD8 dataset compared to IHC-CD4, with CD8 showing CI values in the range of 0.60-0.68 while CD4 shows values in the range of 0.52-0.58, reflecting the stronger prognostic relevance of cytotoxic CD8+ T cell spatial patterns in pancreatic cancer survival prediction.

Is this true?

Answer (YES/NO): NO